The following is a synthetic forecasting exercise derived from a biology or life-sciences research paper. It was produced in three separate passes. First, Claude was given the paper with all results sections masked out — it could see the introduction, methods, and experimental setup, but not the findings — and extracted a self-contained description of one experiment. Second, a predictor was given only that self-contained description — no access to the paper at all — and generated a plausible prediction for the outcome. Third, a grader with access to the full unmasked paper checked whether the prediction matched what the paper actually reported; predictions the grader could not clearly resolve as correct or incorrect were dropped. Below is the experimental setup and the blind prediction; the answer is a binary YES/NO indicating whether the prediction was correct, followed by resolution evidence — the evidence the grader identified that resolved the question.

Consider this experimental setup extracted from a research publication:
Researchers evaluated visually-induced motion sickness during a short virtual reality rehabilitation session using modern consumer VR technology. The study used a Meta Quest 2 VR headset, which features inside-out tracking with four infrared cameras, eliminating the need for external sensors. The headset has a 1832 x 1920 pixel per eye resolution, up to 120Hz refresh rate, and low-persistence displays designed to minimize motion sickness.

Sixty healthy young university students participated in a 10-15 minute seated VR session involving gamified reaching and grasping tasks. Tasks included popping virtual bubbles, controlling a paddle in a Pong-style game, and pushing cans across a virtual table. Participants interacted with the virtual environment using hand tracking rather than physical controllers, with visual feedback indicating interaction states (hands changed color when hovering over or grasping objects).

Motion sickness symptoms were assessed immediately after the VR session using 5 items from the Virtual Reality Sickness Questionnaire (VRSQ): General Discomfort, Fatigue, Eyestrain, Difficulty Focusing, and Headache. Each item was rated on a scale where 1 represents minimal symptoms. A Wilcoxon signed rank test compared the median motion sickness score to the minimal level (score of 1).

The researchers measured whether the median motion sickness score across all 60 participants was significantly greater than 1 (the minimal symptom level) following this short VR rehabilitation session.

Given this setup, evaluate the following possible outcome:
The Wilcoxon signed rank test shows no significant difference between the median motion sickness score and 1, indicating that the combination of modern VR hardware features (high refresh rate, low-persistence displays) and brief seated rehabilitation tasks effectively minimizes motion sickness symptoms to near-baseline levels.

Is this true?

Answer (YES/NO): YES